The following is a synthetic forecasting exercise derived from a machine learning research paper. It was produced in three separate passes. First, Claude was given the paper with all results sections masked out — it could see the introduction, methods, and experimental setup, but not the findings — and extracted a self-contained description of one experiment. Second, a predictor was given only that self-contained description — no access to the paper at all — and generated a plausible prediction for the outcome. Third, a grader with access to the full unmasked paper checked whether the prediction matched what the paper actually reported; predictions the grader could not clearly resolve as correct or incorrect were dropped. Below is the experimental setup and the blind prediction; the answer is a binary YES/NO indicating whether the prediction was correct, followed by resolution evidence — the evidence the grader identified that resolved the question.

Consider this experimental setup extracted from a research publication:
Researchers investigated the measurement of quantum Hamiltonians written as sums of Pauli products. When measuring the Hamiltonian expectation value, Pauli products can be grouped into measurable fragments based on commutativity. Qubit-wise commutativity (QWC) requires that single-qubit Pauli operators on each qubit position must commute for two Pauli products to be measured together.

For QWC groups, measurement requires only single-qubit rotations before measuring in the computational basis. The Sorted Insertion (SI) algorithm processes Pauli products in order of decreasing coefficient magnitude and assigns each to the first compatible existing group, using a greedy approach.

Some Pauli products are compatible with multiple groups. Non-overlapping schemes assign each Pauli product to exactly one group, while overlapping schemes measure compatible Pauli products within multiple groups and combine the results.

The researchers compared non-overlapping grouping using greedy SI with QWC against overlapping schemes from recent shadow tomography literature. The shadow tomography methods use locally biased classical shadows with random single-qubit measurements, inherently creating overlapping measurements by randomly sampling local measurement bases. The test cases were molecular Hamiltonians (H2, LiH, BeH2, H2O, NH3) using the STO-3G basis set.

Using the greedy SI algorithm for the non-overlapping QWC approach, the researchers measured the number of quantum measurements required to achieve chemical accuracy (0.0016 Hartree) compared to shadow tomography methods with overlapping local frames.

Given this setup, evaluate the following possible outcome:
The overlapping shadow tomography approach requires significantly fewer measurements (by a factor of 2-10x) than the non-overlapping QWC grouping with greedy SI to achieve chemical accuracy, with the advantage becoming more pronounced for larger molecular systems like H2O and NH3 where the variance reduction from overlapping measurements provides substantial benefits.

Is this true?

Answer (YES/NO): NO